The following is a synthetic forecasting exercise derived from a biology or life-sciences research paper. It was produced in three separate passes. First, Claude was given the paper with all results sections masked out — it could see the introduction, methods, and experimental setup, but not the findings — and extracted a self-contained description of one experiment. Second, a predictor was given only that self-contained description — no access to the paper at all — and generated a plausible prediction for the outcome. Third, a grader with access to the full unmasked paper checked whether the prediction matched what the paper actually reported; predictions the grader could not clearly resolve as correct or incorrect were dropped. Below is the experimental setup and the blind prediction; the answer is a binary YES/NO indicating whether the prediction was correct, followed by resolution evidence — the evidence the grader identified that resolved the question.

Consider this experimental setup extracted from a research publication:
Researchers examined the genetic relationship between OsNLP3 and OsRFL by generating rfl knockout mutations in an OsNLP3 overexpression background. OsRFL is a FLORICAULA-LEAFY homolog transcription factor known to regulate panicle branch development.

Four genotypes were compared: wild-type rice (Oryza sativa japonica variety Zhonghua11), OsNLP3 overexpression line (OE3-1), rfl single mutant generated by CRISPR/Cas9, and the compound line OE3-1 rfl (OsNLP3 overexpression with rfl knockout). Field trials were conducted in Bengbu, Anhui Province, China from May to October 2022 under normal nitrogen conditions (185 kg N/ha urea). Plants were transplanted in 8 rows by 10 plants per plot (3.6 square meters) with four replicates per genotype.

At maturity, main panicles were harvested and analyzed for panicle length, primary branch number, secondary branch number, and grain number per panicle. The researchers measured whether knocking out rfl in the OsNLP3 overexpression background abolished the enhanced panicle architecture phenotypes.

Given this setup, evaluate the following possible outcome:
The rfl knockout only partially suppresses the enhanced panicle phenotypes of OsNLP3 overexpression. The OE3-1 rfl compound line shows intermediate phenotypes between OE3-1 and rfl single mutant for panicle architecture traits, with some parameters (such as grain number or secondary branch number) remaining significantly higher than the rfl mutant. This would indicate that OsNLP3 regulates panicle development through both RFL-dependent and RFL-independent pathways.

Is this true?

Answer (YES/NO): NO